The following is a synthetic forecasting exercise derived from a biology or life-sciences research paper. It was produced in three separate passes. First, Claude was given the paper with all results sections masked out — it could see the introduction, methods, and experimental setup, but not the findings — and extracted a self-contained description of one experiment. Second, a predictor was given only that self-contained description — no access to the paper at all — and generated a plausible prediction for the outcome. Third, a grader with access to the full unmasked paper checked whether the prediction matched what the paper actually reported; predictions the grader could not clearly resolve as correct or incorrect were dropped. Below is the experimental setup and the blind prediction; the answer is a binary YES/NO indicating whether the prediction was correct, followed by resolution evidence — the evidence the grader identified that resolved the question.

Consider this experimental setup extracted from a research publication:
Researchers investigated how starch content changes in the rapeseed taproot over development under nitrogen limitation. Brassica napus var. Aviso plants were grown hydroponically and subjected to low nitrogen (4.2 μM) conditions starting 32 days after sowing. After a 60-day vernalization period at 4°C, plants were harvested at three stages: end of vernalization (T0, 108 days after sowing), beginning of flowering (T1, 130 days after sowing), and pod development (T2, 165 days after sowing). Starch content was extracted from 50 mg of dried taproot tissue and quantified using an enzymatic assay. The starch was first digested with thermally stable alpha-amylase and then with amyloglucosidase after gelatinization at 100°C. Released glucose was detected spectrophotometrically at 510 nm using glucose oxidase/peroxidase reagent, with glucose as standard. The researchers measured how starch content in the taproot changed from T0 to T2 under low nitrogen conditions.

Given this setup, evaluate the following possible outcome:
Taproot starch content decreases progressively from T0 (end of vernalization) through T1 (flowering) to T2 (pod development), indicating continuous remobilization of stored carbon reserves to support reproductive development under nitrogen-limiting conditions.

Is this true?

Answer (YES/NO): YES